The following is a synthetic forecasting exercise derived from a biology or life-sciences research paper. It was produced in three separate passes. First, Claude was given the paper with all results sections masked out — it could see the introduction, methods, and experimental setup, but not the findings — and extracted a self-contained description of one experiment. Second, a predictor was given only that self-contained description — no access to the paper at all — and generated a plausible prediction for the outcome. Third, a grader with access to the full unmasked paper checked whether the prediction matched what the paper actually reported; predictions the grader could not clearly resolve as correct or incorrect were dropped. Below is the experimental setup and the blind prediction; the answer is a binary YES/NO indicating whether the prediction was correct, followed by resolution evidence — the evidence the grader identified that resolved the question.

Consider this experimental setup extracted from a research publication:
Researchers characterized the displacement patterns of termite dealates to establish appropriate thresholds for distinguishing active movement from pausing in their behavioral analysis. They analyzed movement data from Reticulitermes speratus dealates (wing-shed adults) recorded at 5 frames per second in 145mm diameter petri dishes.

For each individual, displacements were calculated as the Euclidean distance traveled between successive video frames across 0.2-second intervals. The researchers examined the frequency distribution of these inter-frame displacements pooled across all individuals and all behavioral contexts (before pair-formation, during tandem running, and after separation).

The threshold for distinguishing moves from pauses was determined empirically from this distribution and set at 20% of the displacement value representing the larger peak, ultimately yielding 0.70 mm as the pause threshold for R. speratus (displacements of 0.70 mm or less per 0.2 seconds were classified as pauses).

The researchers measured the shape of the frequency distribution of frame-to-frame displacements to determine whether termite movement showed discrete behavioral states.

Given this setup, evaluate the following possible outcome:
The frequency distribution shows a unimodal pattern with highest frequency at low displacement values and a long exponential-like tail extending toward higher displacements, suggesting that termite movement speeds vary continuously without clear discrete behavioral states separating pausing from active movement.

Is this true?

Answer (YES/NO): NO